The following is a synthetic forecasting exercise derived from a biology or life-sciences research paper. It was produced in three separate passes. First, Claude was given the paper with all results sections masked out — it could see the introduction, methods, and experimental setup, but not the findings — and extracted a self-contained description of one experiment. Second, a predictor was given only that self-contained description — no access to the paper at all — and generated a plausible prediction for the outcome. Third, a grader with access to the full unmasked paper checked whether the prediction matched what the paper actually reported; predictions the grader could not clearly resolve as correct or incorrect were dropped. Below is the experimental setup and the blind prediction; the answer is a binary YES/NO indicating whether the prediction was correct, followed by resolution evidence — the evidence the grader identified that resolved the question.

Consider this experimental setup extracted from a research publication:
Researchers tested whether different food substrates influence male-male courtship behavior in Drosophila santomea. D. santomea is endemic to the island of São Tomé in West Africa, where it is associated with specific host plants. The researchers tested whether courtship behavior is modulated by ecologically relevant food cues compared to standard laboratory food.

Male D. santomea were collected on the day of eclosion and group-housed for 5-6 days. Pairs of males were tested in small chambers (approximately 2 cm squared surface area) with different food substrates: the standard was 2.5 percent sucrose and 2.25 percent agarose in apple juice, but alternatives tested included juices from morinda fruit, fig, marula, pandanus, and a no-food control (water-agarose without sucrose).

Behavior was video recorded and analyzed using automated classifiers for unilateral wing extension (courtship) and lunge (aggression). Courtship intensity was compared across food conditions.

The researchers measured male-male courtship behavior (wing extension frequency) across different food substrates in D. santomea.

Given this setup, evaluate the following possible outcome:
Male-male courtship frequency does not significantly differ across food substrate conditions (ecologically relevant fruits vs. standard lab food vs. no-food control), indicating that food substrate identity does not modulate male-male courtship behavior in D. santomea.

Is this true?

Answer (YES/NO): YES